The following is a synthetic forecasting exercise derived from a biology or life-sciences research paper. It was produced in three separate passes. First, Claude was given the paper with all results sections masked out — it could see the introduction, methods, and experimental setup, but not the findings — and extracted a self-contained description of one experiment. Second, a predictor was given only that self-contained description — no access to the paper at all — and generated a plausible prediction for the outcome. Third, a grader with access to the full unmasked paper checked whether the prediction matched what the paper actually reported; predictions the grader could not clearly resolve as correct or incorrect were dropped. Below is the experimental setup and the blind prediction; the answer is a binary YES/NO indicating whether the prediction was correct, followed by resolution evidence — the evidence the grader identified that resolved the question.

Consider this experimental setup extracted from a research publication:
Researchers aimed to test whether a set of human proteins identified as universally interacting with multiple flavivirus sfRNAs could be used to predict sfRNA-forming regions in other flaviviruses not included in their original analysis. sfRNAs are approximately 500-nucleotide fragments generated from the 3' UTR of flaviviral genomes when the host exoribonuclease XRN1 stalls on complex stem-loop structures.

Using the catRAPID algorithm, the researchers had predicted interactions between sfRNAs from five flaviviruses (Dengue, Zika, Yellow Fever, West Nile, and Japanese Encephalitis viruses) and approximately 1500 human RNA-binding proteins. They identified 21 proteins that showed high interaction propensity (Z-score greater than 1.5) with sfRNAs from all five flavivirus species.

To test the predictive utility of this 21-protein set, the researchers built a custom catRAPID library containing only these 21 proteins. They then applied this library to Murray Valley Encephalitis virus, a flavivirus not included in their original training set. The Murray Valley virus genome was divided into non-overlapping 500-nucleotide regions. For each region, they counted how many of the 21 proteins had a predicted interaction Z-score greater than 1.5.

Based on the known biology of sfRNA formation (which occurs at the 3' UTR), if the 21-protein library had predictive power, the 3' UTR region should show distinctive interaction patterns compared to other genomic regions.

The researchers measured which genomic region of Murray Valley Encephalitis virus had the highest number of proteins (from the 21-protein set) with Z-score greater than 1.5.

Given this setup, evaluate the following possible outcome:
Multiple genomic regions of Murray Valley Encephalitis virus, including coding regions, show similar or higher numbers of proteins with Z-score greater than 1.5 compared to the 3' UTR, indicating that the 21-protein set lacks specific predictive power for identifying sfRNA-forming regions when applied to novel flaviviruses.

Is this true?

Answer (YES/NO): NO